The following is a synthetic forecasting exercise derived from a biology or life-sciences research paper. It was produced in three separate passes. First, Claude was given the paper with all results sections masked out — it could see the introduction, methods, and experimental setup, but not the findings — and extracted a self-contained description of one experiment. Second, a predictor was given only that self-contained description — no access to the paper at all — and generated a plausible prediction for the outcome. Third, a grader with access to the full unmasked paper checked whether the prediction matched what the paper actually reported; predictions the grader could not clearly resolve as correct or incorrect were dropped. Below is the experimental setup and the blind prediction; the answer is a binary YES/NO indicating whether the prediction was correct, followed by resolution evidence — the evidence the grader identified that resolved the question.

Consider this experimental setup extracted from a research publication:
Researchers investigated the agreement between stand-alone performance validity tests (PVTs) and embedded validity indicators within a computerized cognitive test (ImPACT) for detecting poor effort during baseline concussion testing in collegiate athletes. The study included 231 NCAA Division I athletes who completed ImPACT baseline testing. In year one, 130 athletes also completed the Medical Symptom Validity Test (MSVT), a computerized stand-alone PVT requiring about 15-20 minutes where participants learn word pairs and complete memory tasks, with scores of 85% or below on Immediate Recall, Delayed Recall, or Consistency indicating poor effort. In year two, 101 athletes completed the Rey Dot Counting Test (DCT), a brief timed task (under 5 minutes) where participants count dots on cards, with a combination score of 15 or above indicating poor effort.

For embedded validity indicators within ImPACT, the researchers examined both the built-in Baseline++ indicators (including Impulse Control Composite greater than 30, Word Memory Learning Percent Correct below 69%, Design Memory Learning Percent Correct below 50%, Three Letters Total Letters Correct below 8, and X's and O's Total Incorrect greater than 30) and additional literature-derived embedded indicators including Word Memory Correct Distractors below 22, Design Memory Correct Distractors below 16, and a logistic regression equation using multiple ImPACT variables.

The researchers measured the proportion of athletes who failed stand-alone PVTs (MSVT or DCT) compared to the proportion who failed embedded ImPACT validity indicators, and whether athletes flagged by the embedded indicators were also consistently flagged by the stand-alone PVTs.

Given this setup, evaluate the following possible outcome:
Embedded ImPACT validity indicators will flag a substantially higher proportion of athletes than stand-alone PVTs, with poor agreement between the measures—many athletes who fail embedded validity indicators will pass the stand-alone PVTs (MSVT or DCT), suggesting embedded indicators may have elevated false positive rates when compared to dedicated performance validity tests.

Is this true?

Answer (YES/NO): YES